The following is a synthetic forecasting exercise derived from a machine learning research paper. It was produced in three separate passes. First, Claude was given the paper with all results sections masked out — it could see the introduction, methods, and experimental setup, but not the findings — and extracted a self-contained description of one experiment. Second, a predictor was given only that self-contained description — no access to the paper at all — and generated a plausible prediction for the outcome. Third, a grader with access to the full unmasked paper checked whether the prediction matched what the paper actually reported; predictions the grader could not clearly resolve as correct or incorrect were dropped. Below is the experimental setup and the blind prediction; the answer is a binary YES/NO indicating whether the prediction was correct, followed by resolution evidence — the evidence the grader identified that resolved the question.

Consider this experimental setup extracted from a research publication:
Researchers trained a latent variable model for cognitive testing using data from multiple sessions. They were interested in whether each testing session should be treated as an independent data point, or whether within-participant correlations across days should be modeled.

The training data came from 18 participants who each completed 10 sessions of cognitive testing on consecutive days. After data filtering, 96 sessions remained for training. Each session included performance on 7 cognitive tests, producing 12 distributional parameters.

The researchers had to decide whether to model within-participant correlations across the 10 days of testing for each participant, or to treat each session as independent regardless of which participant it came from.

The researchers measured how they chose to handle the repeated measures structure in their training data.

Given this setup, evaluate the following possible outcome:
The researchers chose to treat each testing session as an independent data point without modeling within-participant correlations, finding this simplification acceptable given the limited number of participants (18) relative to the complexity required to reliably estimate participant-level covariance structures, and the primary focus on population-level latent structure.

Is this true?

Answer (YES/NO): NO